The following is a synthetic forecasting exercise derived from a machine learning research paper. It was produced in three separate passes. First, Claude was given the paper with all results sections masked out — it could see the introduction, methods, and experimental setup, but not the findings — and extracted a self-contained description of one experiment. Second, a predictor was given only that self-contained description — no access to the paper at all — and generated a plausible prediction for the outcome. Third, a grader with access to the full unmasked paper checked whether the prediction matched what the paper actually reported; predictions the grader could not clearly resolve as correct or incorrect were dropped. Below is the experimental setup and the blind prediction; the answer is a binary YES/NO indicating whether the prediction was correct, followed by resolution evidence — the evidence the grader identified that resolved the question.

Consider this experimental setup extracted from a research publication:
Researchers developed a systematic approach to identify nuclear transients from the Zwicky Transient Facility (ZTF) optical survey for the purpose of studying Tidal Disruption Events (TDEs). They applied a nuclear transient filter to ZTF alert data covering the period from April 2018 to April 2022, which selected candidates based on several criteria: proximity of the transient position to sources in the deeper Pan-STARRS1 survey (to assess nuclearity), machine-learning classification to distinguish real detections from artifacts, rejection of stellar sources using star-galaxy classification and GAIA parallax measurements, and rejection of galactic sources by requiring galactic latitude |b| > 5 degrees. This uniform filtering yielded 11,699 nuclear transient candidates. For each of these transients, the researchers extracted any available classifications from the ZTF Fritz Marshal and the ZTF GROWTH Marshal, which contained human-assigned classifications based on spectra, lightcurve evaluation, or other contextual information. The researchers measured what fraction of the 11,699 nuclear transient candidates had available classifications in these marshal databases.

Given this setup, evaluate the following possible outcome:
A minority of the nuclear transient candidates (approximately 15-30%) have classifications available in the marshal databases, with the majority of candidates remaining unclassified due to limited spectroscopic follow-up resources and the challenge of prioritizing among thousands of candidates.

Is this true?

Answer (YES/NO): NO